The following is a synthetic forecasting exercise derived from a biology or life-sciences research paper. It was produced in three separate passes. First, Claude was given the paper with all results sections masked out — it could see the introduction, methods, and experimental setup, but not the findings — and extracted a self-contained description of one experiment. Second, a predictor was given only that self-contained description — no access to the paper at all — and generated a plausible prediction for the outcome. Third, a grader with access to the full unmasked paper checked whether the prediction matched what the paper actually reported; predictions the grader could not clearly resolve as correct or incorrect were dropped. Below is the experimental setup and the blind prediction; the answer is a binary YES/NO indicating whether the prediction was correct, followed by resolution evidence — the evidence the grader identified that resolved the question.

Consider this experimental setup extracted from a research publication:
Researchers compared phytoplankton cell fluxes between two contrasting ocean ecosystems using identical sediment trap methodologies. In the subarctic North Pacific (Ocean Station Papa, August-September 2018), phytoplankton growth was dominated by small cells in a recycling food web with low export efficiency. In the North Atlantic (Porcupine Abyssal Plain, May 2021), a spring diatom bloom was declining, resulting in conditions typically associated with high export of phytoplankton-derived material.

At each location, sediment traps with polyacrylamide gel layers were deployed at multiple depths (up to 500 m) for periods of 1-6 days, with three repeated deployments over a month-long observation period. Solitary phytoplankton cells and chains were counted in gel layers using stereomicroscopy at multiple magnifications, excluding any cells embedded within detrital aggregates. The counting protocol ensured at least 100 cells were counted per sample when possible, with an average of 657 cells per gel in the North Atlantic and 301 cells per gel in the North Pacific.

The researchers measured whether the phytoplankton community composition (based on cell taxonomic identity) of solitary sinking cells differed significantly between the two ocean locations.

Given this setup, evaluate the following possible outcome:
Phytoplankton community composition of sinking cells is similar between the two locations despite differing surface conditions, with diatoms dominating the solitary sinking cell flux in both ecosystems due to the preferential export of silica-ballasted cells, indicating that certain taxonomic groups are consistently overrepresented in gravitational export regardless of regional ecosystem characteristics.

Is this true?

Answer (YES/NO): YES